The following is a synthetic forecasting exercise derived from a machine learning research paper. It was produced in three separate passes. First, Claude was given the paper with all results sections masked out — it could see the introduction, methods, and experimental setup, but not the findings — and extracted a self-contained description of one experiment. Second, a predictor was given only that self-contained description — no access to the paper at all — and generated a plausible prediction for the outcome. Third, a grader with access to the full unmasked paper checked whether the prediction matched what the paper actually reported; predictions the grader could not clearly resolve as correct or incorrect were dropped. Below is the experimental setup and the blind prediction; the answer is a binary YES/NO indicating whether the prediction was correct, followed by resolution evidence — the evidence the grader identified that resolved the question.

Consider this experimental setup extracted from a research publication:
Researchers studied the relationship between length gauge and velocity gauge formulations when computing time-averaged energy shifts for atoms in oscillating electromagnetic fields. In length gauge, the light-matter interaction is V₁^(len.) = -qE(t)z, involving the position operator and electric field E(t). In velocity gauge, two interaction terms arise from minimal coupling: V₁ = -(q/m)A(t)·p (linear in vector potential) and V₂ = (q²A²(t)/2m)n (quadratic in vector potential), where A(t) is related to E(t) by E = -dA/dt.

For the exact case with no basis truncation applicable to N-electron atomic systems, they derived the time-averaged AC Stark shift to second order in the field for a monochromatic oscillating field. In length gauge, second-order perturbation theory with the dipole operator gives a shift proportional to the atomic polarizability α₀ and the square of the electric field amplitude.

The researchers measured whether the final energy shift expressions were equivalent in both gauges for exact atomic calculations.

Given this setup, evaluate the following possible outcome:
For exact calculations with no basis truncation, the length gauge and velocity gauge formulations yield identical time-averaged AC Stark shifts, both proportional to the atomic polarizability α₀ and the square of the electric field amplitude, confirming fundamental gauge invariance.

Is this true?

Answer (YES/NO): YES